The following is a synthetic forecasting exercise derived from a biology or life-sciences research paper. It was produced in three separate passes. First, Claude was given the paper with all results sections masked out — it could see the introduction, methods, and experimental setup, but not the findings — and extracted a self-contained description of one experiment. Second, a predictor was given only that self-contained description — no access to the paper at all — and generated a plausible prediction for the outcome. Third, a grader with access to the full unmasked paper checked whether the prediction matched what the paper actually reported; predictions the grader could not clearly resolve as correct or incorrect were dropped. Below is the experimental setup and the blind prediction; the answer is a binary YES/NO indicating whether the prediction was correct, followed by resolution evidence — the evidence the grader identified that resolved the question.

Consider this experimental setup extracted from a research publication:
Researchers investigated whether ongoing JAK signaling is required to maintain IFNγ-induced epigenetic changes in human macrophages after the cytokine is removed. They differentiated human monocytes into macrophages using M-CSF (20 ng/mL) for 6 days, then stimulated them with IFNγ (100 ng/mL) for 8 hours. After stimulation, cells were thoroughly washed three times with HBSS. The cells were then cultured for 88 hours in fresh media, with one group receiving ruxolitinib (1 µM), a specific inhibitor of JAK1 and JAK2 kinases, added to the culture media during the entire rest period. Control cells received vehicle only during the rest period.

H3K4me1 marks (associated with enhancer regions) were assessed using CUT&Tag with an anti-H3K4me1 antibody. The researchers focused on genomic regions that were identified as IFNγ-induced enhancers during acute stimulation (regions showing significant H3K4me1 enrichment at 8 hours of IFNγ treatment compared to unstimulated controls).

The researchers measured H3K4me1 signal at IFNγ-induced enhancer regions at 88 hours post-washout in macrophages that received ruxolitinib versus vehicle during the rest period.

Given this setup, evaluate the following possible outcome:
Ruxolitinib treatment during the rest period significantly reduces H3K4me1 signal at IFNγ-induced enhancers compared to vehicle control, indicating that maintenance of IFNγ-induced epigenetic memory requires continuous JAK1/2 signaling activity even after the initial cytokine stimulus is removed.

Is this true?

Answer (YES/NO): YES